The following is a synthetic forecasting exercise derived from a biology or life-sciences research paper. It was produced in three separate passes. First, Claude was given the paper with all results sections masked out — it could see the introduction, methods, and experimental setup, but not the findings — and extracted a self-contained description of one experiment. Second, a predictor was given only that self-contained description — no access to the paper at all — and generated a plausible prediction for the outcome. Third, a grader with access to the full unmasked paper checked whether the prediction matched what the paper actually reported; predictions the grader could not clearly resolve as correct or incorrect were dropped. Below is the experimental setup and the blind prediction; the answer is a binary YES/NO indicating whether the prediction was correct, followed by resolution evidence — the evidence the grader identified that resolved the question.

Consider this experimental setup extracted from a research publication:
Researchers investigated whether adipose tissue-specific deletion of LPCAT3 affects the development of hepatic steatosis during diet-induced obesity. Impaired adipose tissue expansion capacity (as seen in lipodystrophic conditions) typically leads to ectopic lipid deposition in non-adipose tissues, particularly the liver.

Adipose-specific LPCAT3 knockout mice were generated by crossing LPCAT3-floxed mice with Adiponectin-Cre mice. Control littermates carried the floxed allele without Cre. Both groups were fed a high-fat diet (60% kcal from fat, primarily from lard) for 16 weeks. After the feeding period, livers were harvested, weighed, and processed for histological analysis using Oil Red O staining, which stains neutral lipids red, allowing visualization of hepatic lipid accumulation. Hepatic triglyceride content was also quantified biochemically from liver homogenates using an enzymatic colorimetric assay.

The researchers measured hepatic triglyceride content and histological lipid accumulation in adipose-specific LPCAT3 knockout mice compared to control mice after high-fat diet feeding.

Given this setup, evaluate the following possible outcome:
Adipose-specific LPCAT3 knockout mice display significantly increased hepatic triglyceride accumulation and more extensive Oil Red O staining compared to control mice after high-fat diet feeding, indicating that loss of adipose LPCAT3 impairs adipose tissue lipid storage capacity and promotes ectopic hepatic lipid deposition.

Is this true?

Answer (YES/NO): YES